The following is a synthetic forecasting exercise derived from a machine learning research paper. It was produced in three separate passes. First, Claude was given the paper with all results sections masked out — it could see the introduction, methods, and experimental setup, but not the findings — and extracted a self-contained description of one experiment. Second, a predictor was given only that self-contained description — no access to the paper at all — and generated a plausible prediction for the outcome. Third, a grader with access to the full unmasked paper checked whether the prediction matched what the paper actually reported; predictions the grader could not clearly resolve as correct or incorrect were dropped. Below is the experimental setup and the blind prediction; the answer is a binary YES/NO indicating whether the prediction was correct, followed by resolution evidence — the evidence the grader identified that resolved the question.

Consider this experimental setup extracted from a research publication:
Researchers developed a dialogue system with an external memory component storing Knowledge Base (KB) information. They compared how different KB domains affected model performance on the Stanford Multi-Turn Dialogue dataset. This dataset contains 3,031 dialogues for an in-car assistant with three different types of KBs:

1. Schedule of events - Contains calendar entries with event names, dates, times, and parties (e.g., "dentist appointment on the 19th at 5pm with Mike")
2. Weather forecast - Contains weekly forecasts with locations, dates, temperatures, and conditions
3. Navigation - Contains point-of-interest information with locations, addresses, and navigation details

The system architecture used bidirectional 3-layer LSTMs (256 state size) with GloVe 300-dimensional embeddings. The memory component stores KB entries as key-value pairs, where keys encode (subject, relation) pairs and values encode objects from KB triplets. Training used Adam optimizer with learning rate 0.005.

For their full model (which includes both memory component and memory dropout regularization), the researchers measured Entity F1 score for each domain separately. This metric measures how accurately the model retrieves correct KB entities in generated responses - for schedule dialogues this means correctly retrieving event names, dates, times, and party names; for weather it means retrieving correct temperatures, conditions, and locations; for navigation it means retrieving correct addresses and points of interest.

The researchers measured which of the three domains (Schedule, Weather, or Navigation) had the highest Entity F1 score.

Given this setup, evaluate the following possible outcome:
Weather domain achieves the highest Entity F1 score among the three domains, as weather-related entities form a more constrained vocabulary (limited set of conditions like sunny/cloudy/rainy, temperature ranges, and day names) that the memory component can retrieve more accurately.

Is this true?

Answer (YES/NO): NO